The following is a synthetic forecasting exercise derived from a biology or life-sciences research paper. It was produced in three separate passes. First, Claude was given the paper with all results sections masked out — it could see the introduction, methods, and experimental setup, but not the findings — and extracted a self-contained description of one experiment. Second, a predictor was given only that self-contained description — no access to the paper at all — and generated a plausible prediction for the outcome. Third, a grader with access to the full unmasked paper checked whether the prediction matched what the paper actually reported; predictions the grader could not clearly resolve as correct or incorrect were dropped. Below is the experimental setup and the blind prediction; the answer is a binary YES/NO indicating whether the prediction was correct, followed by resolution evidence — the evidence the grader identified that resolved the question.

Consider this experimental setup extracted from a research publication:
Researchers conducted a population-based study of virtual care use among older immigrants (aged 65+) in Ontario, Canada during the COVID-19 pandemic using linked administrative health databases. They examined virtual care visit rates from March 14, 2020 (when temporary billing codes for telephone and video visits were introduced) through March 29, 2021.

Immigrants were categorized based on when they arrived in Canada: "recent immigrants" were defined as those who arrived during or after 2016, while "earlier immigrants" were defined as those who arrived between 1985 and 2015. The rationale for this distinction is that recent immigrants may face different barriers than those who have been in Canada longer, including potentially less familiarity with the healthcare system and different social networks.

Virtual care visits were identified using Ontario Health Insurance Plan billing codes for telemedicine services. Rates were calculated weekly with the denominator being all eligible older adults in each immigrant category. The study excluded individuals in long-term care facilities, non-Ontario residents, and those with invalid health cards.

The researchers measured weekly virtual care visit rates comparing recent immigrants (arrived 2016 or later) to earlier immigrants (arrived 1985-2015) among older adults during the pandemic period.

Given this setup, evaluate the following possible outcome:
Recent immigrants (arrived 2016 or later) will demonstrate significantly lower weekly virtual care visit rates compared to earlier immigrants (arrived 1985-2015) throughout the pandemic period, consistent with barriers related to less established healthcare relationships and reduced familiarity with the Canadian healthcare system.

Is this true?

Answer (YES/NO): NO